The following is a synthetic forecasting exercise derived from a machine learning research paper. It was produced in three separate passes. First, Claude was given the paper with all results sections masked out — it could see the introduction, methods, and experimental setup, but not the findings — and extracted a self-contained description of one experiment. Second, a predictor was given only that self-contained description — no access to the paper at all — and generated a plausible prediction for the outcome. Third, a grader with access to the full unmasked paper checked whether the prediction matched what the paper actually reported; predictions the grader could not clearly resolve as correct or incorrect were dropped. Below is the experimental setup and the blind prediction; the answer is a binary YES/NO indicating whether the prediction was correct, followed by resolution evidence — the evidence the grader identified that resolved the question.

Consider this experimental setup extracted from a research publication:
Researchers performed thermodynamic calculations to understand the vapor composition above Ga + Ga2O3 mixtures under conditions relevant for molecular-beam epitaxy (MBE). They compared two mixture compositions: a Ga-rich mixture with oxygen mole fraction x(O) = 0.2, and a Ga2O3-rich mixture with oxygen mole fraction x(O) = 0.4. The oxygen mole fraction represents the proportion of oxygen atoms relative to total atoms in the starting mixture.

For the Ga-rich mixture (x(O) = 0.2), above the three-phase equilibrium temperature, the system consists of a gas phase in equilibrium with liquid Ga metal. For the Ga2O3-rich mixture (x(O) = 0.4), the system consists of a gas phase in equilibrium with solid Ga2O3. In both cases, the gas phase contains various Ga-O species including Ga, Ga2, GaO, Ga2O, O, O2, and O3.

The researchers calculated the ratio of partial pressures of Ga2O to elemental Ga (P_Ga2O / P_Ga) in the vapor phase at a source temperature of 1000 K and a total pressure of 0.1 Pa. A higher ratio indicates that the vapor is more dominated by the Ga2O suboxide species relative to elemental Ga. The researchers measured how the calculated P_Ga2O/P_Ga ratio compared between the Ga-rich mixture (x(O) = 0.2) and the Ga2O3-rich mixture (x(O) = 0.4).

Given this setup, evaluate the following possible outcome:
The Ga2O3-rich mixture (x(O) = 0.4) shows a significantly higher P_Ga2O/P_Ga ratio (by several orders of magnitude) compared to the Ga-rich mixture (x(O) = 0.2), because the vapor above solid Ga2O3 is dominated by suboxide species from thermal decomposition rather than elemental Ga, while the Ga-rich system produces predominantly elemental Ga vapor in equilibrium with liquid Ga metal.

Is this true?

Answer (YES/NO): NO